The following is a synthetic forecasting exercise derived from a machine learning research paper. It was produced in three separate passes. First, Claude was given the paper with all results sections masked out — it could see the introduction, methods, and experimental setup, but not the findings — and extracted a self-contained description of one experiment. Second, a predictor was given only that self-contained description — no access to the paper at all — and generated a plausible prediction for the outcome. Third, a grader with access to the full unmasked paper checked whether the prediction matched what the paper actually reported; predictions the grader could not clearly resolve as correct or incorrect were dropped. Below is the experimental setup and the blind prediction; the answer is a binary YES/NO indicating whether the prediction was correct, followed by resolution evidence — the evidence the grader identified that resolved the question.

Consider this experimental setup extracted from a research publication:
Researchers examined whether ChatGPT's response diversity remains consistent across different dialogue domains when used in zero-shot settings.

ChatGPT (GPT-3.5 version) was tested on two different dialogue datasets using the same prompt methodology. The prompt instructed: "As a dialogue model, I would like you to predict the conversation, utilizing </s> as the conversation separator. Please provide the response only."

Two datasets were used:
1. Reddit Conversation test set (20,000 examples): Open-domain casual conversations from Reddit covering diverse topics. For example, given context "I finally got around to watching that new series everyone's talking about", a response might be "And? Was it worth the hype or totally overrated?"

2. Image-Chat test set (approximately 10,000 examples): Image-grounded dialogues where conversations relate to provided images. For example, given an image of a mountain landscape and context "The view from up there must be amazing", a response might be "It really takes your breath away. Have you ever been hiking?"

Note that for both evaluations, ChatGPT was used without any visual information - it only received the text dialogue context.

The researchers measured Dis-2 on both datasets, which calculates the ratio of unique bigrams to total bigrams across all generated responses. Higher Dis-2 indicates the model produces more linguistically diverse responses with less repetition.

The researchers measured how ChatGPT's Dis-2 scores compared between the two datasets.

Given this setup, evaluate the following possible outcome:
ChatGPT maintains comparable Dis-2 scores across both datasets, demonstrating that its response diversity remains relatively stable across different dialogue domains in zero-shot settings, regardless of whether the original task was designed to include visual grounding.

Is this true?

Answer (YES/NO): YES